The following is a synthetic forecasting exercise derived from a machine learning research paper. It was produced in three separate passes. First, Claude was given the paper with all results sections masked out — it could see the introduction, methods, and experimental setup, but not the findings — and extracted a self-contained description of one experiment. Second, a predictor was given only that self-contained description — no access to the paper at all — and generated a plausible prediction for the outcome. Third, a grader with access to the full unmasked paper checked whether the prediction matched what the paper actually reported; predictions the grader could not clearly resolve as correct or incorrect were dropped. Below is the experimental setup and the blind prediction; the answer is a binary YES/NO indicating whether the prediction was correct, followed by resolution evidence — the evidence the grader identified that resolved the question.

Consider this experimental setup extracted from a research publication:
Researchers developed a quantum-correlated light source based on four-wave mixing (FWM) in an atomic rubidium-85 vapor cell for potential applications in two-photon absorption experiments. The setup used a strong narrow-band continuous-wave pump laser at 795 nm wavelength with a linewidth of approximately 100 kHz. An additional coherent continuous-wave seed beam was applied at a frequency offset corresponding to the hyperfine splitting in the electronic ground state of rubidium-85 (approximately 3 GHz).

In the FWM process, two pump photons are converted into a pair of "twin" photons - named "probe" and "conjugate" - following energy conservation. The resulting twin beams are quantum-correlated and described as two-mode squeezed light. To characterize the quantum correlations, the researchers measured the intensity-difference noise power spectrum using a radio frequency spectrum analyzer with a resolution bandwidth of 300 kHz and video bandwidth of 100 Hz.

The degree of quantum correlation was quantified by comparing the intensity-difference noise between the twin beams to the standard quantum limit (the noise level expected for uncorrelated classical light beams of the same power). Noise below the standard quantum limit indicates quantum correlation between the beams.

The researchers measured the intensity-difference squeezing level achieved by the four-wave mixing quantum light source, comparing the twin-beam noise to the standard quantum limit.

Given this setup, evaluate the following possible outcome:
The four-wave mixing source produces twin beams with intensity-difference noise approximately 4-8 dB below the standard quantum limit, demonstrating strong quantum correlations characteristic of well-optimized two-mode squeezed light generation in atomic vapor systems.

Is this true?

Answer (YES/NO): YES